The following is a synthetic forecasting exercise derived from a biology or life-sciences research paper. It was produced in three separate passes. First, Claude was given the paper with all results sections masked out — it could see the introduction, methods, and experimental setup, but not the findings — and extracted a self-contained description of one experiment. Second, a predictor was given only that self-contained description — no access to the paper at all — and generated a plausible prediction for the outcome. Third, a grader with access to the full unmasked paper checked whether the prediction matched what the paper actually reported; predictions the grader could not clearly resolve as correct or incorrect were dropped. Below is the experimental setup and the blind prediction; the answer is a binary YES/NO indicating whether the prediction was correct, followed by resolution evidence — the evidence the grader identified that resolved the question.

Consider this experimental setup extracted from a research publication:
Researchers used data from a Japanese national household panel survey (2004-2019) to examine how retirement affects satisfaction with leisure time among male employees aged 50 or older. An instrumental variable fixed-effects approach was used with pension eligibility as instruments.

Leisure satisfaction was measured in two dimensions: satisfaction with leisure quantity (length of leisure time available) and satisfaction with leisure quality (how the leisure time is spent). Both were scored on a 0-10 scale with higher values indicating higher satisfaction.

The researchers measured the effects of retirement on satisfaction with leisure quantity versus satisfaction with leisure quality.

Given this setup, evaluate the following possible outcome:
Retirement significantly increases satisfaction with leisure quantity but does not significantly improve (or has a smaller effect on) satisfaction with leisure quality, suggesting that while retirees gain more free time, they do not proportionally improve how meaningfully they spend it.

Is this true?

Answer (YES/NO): YES